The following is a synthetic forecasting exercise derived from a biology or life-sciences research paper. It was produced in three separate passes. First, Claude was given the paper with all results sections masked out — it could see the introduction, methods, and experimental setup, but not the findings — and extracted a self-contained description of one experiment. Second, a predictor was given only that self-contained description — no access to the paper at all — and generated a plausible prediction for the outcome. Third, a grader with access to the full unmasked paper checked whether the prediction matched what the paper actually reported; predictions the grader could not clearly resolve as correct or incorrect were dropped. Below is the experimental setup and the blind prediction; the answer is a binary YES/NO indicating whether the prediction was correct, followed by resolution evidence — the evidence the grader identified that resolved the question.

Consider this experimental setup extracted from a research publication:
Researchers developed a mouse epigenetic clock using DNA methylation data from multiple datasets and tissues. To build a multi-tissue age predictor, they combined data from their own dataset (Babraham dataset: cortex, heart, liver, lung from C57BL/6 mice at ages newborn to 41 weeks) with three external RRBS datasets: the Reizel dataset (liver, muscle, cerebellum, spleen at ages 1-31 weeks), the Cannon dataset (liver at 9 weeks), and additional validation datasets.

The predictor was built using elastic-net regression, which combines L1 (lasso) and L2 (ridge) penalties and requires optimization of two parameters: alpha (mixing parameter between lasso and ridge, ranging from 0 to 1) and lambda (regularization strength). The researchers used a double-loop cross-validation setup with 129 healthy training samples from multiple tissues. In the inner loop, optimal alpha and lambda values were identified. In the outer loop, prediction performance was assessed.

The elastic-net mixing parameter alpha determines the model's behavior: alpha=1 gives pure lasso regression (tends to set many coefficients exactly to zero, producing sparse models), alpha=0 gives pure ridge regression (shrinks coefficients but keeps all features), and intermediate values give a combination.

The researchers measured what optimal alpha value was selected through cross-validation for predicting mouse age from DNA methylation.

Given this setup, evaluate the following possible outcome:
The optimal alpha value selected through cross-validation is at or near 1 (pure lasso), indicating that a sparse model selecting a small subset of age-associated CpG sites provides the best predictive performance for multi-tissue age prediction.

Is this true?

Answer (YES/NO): NO